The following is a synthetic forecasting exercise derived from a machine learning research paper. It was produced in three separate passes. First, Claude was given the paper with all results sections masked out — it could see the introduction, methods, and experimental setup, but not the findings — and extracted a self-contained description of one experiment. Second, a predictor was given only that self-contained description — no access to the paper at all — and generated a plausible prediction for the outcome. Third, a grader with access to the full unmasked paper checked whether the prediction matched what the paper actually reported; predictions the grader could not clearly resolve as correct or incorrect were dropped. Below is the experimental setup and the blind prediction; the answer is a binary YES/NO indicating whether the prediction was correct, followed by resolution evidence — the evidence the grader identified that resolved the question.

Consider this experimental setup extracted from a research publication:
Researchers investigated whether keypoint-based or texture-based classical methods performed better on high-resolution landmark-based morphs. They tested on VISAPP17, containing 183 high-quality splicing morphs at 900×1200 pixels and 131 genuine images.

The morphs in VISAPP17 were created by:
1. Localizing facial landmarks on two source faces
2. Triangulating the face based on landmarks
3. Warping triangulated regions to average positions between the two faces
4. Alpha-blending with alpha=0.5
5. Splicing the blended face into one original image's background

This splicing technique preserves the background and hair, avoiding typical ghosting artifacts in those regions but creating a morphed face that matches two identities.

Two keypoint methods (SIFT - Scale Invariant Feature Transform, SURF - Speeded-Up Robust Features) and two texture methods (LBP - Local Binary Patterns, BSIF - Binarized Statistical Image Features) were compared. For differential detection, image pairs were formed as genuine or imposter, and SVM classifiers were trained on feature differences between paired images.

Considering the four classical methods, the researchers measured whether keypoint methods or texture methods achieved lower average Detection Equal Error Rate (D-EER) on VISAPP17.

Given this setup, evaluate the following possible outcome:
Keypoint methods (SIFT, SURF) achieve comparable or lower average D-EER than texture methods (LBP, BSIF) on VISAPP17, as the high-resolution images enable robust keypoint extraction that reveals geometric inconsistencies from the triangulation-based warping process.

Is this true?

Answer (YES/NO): NO